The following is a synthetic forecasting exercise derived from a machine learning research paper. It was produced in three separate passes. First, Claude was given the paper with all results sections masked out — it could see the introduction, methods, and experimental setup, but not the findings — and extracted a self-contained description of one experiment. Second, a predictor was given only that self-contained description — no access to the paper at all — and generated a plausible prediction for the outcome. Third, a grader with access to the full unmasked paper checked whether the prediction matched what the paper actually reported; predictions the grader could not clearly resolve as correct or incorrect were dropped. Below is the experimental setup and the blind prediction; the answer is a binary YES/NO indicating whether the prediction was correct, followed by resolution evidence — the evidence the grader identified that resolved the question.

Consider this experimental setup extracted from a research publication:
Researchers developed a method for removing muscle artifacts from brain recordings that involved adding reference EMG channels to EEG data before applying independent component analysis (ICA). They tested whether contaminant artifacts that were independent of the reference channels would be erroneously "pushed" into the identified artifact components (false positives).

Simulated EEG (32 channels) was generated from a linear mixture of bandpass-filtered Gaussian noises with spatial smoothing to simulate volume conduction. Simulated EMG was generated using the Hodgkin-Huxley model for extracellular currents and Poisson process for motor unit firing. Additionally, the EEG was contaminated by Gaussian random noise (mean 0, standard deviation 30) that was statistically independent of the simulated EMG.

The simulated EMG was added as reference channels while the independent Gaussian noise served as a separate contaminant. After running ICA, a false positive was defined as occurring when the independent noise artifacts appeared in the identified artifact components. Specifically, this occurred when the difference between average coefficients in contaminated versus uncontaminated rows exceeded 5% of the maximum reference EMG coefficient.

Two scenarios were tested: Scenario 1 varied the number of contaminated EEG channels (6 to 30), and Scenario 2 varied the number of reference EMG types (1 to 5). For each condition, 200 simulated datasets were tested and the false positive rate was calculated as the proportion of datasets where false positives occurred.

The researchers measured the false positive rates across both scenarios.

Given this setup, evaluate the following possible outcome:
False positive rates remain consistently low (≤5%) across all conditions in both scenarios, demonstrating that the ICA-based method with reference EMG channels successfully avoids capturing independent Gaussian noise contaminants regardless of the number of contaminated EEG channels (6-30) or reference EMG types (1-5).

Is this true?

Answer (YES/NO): YES